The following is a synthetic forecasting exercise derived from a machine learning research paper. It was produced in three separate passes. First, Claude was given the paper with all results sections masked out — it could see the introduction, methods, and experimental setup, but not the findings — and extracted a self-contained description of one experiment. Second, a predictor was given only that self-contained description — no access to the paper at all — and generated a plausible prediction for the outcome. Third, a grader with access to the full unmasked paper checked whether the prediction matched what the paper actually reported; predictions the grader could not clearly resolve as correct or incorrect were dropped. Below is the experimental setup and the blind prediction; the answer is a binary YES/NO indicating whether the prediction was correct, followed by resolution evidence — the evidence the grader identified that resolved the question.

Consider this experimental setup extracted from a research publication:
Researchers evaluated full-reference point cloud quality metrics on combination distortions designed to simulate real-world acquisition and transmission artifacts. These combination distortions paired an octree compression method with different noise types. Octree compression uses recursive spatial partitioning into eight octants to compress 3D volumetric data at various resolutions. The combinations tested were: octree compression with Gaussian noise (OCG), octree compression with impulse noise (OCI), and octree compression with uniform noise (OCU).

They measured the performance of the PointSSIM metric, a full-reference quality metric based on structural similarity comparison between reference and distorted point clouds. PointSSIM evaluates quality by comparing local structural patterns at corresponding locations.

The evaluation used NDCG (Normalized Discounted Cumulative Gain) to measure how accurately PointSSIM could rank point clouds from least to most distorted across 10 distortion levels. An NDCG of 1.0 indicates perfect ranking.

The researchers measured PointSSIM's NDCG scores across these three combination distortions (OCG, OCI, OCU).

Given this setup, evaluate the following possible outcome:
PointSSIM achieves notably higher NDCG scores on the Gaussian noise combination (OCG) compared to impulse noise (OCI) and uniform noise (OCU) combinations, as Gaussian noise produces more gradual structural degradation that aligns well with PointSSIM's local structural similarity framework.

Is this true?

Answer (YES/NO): NO